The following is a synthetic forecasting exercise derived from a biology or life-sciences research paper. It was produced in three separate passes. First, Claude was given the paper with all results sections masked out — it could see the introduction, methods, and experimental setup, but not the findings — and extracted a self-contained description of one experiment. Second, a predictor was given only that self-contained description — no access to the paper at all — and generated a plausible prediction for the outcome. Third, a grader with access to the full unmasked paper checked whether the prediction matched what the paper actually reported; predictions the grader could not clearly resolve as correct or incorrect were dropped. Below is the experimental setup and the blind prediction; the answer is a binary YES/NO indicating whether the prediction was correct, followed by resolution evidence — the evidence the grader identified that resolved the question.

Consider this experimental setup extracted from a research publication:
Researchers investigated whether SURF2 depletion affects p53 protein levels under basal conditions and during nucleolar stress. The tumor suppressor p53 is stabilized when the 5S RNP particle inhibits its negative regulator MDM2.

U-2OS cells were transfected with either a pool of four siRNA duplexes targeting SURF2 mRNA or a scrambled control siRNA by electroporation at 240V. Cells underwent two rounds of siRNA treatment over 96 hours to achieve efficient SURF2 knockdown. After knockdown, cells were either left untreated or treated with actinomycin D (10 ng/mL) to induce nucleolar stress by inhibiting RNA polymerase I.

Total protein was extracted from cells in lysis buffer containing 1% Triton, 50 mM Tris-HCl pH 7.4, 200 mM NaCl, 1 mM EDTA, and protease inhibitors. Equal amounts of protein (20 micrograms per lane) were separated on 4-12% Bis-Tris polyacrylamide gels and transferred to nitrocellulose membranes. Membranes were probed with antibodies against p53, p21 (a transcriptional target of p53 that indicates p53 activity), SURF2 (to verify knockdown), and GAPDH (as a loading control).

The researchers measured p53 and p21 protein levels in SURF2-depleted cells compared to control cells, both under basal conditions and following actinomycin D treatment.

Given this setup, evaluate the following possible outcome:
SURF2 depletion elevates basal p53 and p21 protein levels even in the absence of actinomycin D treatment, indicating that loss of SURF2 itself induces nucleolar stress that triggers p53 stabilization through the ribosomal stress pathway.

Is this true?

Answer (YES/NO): NO